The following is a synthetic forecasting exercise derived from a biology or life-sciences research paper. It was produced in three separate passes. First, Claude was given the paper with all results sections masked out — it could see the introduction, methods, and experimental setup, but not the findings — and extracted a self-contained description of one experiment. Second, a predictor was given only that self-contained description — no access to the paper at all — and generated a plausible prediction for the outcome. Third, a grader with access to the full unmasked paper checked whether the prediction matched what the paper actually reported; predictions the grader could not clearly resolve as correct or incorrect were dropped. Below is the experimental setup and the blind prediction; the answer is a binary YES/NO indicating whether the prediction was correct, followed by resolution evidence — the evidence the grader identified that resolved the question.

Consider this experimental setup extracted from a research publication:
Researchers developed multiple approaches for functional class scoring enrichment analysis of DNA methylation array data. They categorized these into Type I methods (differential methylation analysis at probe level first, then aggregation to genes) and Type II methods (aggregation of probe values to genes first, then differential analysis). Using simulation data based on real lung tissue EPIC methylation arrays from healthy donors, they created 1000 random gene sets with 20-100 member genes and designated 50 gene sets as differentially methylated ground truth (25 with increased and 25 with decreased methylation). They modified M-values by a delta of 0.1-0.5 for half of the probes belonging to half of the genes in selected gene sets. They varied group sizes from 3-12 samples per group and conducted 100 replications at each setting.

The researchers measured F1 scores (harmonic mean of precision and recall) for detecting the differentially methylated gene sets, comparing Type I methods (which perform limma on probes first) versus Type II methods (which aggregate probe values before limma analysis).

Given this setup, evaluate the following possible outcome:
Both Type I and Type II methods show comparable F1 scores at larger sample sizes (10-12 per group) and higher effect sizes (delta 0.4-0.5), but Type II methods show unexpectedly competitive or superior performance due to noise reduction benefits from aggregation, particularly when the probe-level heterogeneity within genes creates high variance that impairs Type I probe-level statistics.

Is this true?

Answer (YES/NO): NO